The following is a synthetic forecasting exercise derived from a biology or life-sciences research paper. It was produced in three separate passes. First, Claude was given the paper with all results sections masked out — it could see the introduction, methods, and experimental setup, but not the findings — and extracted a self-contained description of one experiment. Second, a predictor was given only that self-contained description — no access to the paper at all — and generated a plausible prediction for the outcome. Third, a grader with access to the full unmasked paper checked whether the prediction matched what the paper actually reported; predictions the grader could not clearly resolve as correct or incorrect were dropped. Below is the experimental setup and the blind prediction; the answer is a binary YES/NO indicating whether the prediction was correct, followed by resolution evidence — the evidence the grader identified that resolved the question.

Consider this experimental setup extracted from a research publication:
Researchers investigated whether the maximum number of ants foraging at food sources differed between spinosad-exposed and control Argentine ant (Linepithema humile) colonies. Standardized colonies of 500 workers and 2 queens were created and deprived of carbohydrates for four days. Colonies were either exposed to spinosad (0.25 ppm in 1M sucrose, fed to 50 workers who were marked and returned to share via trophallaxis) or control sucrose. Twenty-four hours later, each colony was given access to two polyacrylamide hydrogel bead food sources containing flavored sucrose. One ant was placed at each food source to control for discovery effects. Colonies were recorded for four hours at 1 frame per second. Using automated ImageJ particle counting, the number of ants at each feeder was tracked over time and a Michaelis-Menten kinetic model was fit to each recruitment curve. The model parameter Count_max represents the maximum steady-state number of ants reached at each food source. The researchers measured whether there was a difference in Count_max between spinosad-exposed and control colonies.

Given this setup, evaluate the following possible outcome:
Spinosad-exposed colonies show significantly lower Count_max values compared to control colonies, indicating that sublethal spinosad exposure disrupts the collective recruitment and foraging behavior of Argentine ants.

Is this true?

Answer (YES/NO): NO